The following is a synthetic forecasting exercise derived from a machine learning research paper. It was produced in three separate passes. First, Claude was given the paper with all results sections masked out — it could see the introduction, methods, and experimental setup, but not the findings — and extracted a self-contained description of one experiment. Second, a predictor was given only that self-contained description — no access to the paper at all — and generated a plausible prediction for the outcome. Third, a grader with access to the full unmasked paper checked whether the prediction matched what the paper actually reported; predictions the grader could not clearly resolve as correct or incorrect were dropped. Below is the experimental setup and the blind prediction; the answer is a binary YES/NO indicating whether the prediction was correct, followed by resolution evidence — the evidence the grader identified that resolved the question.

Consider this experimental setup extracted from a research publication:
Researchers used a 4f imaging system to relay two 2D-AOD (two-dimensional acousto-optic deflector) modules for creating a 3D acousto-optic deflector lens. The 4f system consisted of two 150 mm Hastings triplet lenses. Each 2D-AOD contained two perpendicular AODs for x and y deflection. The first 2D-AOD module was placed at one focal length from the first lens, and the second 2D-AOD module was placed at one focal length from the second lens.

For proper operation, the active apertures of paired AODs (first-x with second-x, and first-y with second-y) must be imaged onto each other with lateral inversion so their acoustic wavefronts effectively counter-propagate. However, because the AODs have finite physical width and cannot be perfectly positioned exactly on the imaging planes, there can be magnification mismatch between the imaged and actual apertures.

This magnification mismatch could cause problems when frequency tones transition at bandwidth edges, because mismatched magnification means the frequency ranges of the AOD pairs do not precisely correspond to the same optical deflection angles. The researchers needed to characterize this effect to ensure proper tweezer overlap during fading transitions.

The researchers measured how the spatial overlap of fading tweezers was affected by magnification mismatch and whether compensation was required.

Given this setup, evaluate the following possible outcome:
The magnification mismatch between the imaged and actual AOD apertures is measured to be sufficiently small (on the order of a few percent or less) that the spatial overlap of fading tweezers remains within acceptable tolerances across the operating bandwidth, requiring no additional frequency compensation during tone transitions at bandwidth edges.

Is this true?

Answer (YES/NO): NO